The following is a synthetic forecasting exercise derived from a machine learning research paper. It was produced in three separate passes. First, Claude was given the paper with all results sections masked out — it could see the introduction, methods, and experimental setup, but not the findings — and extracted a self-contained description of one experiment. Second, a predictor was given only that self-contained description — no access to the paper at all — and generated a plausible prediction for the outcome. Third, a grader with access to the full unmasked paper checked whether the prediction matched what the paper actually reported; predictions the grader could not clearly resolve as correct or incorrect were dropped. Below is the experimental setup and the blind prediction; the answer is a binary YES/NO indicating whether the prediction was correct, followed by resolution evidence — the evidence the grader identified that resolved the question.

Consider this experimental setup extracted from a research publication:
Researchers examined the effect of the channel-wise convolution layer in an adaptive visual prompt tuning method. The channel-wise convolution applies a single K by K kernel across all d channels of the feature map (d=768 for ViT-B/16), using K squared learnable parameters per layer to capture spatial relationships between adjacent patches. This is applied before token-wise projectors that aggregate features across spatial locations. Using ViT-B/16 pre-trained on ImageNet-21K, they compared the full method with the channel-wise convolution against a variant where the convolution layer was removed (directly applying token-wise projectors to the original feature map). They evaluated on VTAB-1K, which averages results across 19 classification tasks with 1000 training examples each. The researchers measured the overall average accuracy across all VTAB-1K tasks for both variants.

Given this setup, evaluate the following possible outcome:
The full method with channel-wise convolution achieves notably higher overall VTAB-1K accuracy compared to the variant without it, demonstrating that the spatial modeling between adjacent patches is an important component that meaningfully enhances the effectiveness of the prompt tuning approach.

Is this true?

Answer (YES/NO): NO